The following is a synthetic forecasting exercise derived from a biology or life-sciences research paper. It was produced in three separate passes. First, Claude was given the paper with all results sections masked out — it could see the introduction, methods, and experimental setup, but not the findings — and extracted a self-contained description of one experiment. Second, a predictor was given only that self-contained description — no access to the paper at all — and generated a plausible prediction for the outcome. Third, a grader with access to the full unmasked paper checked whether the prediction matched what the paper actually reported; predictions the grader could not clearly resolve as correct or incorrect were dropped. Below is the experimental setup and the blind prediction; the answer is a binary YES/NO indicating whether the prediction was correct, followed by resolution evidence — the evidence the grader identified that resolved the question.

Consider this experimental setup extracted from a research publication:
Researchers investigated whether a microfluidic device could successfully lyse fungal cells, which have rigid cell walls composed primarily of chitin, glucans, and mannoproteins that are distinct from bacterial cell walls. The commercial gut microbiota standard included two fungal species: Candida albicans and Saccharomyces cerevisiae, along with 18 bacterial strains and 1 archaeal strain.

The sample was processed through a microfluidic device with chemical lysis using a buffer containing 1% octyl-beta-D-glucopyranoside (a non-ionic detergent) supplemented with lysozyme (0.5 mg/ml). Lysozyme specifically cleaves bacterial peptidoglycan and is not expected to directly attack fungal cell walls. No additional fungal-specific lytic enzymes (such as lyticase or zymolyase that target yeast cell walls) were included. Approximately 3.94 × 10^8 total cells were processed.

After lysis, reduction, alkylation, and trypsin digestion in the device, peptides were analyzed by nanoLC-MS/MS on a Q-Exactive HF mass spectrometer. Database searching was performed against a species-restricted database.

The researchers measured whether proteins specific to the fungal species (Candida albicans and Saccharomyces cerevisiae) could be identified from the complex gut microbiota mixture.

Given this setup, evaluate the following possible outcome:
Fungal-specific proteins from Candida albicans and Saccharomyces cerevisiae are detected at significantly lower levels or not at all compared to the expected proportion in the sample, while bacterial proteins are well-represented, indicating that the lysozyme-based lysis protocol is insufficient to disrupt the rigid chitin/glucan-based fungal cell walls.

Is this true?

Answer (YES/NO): NO